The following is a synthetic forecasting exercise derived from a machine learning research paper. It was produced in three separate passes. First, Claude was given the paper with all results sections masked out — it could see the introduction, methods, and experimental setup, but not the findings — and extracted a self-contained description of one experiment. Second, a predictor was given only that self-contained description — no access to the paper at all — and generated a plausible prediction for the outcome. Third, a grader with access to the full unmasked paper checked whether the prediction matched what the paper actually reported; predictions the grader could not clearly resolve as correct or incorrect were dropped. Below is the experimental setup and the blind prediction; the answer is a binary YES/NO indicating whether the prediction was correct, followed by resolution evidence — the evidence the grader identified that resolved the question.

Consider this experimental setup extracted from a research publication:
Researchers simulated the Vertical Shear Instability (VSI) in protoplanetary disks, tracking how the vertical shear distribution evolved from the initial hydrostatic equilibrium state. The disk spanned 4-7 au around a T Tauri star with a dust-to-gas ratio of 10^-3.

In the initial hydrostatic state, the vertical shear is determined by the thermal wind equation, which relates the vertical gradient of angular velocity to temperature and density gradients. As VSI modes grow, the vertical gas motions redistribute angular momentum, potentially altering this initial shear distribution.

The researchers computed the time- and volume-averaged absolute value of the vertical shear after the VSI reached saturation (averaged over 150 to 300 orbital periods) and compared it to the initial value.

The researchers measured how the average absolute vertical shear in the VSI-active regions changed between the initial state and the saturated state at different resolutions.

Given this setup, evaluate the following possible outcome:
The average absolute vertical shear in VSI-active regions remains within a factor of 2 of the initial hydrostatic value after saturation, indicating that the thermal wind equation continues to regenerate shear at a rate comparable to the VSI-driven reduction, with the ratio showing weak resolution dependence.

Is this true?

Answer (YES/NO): NO